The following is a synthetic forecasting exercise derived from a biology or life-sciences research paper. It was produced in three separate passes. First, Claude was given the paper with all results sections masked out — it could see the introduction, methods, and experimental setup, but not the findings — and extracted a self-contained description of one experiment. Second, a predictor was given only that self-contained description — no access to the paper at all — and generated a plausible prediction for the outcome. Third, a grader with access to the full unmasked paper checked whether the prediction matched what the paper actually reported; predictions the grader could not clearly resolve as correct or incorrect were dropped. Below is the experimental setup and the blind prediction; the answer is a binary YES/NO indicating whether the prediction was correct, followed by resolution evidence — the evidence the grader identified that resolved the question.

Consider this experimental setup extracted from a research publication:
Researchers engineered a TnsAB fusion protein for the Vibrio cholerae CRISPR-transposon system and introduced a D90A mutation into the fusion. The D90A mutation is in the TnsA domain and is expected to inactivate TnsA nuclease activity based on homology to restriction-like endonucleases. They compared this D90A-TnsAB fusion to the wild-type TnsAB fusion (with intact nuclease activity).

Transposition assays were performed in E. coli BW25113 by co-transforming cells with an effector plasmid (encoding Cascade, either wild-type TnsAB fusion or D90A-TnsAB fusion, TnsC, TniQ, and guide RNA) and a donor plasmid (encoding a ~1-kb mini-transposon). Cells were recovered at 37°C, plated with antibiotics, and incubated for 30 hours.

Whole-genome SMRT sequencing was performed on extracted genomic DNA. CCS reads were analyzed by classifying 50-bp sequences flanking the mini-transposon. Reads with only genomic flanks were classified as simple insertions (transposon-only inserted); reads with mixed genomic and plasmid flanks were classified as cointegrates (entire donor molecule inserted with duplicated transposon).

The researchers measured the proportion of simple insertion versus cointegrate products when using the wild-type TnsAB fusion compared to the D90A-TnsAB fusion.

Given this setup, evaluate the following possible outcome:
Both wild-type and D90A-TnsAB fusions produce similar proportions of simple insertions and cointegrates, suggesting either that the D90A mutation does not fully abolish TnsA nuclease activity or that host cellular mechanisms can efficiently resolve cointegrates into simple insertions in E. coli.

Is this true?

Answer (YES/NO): NO